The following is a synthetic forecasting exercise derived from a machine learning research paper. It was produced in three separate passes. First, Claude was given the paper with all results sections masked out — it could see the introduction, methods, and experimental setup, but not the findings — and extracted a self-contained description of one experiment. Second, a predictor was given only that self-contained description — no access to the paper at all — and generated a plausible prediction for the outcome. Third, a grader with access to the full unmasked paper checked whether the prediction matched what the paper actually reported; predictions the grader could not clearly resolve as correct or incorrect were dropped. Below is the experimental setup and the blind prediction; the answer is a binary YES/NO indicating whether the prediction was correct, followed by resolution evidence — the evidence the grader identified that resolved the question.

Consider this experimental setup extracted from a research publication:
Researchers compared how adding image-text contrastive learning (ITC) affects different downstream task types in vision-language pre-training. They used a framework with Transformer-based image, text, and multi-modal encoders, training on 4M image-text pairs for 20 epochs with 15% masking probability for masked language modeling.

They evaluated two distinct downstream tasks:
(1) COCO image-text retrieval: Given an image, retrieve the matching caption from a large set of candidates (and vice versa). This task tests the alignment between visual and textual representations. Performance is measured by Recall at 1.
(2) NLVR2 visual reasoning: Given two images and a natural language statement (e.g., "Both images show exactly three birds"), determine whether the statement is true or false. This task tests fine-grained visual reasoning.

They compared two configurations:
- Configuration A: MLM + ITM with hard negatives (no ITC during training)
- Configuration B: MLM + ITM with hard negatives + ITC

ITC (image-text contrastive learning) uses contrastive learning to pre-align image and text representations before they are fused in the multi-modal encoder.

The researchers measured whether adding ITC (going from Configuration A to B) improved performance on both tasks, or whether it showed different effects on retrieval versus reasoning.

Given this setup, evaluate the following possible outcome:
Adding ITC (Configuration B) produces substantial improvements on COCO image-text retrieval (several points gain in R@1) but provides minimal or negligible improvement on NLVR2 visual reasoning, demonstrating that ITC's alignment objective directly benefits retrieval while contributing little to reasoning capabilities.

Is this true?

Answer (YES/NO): NO